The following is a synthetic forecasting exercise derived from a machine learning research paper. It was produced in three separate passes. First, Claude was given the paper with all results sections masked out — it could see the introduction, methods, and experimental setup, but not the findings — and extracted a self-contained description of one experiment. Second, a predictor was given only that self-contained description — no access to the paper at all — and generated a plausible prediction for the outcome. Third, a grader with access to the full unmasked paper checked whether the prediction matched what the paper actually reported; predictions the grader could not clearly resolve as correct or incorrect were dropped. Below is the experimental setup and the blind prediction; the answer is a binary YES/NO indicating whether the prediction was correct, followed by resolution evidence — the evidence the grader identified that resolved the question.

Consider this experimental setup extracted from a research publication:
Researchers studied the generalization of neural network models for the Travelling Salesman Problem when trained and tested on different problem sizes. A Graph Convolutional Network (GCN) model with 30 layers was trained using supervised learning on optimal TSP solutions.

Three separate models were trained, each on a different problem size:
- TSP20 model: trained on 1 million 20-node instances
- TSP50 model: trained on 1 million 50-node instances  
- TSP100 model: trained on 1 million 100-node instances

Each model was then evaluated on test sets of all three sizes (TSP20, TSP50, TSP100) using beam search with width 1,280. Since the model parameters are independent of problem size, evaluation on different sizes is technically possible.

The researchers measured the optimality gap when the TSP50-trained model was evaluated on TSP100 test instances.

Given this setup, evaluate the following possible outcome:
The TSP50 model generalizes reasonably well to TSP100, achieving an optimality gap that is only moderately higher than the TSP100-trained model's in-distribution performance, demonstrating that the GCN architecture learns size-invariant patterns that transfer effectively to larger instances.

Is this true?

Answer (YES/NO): NO